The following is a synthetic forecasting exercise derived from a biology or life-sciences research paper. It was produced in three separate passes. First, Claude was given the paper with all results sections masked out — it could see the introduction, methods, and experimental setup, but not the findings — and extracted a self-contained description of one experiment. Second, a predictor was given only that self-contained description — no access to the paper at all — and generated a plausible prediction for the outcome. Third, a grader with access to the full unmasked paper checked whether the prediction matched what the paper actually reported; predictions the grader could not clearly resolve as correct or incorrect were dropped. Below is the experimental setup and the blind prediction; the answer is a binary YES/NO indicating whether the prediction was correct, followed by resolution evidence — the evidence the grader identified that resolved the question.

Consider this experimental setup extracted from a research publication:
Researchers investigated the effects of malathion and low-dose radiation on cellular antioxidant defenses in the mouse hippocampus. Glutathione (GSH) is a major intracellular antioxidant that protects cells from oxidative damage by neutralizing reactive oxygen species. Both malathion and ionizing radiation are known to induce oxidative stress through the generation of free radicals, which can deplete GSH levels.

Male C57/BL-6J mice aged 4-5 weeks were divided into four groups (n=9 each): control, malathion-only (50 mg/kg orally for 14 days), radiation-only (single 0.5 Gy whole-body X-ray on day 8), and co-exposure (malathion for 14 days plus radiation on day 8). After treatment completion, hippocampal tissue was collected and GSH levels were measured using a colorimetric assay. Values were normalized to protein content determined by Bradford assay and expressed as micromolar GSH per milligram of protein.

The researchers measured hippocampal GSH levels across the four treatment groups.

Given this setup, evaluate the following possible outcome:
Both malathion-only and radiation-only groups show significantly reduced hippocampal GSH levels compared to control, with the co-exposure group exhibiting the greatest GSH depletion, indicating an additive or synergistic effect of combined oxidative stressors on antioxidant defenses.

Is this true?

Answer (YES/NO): NO